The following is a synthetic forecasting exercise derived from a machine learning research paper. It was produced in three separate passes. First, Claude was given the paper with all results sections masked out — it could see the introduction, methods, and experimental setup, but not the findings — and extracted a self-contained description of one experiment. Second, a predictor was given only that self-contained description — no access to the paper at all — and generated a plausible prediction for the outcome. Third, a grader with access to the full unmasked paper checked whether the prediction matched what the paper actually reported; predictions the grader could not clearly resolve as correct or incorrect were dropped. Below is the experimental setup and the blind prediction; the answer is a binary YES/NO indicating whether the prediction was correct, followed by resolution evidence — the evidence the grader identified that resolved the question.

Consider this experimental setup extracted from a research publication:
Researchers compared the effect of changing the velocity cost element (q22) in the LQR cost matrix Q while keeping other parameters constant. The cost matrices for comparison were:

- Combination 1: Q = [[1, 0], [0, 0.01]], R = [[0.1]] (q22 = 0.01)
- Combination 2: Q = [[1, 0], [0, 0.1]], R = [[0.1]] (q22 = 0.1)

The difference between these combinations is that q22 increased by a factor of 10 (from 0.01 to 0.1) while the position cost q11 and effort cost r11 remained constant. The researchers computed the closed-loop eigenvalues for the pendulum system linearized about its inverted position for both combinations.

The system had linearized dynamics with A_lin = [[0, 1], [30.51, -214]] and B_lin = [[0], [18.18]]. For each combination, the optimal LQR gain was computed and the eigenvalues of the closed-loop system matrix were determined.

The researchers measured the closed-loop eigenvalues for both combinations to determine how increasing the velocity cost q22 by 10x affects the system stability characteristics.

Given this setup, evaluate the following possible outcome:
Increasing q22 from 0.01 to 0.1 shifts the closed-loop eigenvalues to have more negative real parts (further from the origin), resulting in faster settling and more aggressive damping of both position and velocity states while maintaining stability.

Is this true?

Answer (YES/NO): NO